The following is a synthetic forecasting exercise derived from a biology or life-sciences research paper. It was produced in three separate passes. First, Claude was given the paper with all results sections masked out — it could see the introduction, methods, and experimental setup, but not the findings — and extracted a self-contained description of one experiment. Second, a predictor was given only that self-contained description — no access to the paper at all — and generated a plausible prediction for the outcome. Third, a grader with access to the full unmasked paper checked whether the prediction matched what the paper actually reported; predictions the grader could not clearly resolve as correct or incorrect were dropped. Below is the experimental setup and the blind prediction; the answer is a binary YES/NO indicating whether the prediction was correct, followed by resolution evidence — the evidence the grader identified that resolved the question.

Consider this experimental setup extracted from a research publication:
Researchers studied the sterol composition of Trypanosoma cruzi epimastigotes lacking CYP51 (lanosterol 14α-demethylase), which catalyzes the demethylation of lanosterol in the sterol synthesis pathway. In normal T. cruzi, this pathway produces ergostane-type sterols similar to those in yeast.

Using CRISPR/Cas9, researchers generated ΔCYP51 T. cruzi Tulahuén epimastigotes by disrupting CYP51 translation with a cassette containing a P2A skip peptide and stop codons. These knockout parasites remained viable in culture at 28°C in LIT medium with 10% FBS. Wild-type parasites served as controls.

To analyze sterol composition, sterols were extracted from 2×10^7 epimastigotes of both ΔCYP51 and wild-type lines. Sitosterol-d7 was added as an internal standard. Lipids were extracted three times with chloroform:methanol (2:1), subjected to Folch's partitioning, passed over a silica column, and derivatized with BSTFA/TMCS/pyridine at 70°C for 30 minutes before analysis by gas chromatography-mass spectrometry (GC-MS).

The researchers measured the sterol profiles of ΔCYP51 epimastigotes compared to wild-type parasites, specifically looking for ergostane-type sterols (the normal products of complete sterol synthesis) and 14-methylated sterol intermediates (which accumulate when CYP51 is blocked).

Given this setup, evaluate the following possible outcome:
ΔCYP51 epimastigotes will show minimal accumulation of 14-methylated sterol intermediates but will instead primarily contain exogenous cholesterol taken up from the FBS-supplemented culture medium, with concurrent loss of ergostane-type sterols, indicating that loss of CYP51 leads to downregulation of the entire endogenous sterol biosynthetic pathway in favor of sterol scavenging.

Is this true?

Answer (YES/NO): NO